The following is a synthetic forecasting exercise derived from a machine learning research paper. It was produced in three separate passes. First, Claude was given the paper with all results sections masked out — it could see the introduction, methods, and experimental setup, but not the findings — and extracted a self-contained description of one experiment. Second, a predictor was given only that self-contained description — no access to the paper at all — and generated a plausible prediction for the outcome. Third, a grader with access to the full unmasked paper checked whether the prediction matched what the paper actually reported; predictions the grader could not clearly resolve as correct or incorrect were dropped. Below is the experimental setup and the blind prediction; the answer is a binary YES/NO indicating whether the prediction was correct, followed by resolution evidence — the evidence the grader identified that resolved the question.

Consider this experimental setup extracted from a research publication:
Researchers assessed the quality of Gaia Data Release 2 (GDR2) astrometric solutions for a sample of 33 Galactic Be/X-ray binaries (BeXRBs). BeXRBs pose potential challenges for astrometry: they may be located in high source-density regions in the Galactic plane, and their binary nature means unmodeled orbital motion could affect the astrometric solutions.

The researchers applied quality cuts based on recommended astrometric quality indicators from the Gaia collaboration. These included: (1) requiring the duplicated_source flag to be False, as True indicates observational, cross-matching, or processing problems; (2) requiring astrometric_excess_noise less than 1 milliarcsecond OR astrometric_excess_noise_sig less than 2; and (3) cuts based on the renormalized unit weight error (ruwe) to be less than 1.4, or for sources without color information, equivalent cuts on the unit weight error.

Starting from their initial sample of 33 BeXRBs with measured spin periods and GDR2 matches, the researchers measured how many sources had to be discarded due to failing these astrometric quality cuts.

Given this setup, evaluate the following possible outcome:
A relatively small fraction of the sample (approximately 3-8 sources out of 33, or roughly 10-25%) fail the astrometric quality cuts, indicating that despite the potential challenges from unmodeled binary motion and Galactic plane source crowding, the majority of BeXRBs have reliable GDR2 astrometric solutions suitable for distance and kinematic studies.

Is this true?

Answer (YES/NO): YES